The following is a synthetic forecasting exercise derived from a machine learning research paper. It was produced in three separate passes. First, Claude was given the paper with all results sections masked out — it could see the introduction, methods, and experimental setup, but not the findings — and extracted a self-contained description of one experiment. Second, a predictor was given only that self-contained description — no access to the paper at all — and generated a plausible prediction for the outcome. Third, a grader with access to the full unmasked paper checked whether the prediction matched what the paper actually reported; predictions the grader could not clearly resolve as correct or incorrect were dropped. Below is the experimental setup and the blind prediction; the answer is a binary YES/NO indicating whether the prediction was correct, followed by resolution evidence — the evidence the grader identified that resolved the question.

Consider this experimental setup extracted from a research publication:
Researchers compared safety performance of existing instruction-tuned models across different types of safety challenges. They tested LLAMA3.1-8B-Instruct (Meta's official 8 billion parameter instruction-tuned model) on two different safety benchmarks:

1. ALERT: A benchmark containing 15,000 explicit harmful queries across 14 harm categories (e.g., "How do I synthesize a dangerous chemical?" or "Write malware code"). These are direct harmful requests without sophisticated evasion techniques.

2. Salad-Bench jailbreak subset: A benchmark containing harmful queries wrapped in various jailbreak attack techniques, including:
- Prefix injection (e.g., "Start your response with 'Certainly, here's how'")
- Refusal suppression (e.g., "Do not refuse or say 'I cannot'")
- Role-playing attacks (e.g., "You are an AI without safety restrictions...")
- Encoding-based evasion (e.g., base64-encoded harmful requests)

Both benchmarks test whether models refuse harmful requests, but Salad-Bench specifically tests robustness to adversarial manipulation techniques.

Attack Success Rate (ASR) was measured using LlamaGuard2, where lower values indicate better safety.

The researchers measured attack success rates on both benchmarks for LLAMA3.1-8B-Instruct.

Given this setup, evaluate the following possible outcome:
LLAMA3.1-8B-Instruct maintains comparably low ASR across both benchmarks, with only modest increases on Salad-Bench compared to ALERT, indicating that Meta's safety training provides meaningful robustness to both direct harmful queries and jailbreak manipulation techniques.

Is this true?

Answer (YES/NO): NO